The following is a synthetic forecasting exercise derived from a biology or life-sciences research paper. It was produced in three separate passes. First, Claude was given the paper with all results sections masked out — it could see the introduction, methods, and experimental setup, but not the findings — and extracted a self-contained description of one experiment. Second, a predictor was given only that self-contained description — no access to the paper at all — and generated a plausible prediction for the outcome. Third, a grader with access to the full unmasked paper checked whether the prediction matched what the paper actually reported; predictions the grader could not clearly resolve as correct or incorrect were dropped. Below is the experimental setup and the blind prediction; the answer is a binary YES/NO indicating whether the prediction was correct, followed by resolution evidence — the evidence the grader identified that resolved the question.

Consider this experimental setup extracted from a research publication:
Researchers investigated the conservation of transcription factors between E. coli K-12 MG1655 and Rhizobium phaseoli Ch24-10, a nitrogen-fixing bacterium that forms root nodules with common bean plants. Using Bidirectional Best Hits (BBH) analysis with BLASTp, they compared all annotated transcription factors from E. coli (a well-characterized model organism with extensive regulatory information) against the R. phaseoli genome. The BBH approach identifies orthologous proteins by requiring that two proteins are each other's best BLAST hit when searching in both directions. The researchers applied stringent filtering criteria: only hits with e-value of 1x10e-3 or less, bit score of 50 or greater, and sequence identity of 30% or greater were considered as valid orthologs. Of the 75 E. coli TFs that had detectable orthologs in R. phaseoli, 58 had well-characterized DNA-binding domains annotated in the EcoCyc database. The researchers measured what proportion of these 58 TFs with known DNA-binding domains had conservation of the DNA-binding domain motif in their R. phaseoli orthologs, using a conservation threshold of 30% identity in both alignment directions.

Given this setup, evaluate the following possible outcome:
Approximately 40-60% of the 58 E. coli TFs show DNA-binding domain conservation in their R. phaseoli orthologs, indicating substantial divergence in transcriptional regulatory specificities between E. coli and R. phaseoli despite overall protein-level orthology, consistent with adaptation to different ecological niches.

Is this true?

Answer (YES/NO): NO